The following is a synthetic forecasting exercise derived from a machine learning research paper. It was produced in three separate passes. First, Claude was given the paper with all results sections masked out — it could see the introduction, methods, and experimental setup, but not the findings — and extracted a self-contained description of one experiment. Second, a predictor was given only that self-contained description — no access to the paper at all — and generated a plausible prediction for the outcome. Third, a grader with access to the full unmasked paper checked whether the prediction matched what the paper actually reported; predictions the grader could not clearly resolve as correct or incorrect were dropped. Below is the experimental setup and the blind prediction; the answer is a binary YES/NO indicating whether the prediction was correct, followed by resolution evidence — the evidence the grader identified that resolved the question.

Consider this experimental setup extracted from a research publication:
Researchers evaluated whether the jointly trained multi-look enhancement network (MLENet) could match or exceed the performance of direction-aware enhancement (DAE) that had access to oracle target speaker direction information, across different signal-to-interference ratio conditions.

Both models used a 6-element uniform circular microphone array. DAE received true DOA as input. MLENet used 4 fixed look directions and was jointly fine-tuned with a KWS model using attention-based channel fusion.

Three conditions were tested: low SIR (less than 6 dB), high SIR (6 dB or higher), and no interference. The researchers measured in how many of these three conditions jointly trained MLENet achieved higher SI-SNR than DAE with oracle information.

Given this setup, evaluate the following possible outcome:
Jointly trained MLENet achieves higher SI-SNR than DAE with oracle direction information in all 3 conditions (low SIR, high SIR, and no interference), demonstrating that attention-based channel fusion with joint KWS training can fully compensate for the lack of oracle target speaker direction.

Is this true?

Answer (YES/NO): NO